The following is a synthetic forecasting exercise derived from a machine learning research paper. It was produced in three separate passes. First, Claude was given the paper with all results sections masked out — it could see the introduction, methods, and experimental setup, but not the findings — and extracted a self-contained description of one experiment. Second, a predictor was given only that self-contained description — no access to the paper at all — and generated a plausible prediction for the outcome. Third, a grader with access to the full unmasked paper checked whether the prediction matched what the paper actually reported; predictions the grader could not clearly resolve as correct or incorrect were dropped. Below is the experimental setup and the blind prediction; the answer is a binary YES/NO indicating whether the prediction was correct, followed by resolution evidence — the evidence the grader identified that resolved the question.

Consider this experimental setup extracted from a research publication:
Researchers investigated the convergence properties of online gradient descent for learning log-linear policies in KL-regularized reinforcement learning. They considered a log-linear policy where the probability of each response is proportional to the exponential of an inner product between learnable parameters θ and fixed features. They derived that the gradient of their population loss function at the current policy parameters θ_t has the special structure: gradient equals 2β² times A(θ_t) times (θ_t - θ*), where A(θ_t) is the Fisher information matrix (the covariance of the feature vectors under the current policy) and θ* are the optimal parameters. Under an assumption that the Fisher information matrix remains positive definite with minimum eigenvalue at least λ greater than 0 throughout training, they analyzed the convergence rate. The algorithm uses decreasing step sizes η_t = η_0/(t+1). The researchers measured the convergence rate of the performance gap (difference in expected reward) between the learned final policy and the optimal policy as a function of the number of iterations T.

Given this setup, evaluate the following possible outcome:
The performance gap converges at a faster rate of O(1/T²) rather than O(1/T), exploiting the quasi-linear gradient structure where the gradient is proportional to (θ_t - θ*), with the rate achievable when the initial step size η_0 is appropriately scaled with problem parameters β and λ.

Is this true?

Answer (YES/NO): NO